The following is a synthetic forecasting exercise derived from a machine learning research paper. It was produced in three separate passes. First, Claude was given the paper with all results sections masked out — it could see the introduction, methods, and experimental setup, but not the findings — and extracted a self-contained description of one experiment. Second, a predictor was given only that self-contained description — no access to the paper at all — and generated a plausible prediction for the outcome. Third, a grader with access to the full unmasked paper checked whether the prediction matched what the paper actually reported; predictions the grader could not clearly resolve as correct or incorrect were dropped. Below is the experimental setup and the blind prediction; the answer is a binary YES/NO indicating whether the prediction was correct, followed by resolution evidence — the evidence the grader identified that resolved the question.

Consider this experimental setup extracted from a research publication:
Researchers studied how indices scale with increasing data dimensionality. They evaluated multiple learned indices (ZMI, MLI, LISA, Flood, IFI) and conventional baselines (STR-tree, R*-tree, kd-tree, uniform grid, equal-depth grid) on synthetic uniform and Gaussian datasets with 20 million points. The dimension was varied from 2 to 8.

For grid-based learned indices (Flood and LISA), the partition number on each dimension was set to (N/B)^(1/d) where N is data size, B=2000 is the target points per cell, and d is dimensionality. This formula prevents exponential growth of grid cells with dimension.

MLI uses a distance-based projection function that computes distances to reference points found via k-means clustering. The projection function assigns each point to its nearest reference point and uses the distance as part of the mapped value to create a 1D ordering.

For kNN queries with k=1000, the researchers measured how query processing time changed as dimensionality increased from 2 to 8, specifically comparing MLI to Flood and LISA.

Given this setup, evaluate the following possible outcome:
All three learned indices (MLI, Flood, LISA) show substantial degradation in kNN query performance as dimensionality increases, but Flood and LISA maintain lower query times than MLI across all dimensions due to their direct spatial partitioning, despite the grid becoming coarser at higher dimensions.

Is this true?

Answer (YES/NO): NO